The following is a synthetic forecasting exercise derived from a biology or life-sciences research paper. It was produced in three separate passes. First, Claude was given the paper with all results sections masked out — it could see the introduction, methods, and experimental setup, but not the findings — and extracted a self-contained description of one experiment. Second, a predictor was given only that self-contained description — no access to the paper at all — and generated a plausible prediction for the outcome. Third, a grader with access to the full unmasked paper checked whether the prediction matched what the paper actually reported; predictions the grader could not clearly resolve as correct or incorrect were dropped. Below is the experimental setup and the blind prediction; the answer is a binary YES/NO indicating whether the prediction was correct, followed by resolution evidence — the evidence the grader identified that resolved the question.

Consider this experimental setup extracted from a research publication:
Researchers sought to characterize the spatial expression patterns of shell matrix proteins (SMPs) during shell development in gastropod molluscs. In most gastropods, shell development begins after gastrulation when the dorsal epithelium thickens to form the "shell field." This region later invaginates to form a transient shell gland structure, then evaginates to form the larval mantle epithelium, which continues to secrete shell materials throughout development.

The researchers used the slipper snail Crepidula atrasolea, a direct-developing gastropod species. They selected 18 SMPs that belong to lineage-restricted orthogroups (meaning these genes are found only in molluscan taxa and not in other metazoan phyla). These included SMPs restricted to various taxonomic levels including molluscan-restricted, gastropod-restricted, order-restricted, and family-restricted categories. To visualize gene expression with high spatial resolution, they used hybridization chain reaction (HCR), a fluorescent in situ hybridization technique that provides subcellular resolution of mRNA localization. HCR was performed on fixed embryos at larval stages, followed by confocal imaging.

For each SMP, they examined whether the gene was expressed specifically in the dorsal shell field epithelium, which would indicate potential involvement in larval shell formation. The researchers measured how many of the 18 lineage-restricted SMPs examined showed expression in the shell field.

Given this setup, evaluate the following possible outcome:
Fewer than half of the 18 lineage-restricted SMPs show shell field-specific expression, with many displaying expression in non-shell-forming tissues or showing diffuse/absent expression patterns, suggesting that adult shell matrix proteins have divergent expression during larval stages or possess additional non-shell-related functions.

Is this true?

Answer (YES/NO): NO